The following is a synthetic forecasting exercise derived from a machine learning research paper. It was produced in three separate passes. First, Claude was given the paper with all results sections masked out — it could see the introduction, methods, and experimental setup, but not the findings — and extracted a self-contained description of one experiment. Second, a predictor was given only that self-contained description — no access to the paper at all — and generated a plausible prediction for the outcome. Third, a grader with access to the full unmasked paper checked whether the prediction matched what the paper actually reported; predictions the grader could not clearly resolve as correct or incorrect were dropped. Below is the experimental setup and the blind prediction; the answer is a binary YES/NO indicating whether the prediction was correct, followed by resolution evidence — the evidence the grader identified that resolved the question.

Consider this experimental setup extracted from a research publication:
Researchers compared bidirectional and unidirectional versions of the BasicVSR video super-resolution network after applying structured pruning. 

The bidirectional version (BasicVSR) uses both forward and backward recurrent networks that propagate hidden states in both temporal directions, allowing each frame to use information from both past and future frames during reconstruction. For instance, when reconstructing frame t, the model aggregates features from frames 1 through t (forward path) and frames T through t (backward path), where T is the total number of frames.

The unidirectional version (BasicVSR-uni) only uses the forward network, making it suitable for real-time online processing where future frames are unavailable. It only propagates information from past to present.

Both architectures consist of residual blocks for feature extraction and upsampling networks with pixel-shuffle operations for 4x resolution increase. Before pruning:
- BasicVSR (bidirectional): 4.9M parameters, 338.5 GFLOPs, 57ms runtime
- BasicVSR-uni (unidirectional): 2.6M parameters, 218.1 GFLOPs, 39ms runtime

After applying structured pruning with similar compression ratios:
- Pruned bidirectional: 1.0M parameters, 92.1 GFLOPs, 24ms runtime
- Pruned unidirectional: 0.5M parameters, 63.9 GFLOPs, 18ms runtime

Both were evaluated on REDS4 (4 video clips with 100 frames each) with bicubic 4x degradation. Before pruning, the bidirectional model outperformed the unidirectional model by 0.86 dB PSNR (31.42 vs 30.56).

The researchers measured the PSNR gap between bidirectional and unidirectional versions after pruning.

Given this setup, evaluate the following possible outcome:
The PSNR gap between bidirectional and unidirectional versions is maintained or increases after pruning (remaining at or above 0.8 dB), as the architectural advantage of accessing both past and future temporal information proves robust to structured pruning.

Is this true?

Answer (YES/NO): YES